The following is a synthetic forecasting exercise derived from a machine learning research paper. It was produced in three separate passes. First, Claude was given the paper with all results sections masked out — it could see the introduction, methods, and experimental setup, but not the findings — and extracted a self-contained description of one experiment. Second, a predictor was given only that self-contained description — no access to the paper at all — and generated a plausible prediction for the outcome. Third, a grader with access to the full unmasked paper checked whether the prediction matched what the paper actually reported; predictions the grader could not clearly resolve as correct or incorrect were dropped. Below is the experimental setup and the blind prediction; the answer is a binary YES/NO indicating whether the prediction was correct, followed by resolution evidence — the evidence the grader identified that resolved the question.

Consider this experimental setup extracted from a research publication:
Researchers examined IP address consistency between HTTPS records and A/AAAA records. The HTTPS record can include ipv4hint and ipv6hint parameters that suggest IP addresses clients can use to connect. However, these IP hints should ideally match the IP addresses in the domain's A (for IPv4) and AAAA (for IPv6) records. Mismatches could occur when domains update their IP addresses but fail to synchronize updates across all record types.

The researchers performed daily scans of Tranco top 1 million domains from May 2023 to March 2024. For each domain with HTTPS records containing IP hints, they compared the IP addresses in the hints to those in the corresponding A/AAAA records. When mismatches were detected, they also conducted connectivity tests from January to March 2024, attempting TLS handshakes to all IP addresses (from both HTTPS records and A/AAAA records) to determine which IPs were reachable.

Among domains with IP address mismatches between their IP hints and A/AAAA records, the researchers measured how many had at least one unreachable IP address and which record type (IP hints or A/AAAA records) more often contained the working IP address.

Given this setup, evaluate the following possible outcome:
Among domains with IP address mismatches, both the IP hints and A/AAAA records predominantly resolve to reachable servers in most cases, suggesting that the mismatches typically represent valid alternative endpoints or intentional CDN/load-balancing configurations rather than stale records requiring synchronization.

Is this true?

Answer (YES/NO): NO